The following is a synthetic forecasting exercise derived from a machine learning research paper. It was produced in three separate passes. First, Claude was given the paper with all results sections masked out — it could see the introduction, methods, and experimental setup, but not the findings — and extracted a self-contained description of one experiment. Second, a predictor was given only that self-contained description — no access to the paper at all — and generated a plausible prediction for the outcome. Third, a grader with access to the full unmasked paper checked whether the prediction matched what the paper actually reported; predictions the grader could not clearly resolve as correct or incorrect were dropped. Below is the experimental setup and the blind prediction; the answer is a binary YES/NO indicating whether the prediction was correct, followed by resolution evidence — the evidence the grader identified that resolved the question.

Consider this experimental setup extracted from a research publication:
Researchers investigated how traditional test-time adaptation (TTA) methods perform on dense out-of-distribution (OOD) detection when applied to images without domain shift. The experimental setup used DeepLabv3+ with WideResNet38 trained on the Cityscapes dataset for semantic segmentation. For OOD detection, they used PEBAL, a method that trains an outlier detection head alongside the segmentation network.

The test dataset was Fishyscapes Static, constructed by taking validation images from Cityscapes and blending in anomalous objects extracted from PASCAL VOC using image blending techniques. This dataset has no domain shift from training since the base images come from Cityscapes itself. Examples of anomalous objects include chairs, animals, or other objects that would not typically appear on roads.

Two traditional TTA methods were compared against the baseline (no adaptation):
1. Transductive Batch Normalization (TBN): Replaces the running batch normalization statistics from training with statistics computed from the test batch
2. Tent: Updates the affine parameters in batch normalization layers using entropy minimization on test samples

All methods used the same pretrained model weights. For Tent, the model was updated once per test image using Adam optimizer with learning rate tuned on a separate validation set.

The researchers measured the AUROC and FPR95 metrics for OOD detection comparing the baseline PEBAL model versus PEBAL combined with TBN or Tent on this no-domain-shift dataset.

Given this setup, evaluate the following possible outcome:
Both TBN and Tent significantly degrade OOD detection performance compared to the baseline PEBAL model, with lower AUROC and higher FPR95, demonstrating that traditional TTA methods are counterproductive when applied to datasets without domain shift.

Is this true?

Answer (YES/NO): YES